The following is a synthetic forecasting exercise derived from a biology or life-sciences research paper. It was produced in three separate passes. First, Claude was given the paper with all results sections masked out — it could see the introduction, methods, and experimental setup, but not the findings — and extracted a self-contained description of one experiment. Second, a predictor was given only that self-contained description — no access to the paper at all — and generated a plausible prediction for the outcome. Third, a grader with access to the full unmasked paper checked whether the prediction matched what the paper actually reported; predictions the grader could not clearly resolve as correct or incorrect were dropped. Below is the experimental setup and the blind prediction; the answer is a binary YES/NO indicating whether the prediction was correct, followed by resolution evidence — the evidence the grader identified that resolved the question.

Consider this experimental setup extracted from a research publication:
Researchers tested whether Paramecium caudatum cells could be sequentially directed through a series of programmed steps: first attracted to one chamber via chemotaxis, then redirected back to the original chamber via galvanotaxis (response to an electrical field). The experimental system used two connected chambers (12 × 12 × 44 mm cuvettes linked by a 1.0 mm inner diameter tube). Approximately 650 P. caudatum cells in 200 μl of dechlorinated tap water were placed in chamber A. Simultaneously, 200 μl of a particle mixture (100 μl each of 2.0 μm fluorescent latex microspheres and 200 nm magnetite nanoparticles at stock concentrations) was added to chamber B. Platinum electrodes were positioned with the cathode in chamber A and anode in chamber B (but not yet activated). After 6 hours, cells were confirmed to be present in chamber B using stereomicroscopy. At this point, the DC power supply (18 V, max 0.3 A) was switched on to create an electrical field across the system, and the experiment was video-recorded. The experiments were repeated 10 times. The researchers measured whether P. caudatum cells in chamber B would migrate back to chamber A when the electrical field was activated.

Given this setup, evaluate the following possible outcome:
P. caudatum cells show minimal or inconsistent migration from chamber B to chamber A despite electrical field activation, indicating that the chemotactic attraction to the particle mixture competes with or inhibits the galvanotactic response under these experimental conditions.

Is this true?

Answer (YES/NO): NO